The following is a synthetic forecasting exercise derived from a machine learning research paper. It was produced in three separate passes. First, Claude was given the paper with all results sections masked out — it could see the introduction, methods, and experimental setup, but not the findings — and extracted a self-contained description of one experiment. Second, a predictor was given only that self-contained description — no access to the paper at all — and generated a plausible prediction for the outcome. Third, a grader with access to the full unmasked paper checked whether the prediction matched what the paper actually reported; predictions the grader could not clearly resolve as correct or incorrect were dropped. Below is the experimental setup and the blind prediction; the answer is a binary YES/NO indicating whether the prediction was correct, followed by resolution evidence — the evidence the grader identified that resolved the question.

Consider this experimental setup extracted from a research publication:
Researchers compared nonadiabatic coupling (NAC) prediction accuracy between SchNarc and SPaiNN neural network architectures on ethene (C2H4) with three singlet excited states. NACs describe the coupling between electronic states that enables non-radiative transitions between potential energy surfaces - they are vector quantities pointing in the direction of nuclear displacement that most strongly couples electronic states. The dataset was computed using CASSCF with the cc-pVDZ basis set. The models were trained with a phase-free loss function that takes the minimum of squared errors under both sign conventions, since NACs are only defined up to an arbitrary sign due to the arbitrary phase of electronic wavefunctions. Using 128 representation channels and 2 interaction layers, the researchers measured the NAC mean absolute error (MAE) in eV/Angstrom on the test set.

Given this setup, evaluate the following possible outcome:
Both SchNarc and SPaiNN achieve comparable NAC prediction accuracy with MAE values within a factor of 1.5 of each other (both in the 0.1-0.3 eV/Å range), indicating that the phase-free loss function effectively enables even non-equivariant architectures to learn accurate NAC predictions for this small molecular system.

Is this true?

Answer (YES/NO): NO